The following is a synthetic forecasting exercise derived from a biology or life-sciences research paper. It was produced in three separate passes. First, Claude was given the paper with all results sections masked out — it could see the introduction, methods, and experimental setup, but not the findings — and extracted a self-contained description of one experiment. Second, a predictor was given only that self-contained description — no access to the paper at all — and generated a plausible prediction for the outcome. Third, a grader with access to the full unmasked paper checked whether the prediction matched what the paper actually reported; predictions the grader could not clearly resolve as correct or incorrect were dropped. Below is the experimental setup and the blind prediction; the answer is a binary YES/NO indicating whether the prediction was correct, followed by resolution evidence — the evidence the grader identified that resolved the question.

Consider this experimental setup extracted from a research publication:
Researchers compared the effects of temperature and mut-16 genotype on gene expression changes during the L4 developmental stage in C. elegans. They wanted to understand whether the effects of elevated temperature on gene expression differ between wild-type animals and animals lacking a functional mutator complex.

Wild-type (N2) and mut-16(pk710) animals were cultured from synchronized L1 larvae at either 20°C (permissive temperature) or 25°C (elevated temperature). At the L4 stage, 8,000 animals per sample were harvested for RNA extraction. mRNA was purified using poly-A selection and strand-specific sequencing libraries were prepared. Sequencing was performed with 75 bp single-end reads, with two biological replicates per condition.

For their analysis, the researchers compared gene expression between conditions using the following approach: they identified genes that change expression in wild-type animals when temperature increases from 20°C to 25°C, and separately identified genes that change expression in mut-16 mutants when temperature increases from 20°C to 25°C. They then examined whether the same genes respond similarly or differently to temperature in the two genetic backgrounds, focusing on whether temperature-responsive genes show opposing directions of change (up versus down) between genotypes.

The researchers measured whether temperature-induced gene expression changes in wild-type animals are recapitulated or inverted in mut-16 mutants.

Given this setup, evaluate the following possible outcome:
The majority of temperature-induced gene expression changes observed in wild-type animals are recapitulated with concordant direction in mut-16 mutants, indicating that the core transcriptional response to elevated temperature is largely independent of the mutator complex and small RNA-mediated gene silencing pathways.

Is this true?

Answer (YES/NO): NO